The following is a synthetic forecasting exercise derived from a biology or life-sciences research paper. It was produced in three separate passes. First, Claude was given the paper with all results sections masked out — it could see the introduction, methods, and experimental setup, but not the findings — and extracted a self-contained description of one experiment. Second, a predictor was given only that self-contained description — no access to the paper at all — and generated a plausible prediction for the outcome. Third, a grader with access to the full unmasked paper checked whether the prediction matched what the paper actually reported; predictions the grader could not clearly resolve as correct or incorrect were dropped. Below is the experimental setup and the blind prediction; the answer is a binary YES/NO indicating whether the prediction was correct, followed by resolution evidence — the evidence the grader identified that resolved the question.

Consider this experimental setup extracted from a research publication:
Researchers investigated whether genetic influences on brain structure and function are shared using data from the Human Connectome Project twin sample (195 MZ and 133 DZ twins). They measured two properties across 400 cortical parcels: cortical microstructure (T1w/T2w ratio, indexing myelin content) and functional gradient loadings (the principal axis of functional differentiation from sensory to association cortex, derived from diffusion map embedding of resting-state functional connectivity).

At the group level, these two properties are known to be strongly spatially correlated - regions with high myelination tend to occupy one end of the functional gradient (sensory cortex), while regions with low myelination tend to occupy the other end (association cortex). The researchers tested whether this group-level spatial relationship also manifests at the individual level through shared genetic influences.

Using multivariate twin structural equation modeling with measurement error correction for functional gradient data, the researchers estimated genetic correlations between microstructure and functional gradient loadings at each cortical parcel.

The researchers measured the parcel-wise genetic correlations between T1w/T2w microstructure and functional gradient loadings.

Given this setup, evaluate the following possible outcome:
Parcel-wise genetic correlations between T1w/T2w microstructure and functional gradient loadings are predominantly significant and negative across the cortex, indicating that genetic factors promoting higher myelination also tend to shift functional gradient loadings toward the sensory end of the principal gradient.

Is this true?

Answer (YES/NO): NO